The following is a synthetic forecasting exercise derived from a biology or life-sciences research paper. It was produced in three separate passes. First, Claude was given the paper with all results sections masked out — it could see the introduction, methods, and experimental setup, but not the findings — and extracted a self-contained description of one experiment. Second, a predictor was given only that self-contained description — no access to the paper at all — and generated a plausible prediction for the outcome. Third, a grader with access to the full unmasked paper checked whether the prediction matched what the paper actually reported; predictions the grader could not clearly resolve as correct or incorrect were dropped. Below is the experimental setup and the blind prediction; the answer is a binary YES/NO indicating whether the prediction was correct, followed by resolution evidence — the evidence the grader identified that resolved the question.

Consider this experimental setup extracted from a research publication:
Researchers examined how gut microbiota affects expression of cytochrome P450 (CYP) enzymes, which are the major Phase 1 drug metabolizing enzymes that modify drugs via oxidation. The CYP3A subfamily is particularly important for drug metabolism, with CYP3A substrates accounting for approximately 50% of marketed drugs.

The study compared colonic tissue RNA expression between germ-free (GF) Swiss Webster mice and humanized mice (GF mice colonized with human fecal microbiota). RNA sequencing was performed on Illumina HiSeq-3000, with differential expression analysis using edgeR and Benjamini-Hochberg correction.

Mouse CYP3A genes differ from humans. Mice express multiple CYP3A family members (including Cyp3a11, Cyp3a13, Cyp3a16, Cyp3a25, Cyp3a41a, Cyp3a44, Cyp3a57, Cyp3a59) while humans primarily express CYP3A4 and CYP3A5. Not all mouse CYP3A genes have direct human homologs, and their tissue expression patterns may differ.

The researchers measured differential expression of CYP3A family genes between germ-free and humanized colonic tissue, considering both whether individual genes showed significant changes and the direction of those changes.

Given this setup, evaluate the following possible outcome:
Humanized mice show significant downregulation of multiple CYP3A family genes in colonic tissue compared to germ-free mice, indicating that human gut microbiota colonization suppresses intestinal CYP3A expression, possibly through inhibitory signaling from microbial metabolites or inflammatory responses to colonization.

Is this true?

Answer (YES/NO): NO